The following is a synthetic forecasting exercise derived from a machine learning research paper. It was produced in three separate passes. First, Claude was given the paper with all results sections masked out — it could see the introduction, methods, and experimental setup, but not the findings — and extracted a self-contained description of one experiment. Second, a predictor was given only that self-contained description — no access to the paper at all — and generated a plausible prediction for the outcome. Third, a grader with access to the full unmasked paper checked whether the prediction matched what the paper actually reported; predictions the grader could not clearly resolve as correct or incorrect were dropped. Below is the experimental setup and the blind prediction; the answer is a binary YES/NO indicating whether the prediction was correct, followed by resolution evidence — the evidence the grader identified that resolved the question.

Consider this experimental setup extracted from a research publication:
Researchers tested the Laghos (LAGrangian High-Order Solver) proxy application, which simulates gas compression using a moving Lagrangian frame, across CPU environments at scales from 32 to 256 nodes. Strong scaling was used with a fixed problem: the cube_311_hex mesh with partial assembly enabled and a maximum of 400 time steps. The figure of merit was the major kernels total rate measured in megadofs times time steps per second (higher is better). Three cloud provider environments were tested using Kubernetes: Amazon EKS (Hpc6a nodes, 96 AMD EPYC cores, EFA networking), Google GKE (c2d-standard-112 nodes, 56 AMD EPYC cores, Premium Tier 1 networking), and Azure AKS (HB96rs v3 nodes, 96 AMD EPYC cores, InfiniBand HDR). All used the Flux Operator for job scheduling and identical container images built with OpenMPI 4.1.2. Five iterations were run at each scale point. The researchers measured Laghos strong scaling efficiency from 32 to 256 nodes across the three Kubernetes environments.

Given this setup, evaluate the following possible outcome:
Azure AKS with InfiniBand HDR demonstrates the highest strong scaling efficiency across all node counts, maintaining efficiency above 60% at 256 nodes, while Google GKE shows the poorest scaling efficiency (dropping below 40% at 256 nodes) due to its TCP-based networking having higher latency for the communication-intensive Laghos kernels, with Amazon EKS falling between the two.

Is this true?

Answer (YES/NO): NO